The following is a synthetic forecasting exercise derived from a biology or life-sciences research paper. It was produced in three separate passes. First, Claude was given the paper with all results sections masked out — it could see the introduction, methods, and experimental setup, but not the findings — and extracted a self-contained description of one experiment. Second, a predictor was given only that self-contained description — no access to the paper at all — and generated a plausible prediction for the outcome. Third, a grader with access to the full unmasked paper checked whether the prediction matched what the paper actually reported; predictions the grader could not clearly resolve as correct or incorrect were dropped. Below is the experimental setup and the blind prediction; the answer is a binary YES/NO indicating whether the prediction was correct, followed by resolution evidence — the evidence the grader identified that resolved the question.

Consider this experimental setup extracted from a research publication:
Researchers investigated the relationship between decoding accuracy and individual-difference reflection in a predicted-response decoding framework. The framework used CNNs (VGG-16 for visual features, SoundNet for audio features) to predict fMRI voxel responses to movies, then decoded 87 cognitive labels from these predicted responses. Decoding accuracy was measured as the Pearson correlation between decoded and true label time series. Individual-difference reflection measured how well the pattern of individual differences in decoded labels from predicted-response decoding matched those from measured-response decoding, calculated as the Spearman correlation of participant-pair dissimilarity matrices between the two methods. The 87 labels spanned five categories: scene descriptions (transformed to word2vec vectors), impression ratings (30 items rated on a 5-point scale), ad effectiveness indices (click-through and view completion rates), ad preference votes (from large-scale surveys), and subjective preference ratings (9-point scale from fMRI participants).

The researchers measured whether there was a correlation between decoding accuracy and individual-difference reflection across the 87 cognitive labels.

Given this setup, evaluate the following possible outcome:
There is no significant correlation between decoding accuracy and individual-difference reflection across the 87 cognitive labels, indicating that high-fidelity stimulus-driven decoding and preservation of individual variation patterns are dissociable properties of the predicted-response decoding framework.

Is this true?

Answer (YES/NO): NO